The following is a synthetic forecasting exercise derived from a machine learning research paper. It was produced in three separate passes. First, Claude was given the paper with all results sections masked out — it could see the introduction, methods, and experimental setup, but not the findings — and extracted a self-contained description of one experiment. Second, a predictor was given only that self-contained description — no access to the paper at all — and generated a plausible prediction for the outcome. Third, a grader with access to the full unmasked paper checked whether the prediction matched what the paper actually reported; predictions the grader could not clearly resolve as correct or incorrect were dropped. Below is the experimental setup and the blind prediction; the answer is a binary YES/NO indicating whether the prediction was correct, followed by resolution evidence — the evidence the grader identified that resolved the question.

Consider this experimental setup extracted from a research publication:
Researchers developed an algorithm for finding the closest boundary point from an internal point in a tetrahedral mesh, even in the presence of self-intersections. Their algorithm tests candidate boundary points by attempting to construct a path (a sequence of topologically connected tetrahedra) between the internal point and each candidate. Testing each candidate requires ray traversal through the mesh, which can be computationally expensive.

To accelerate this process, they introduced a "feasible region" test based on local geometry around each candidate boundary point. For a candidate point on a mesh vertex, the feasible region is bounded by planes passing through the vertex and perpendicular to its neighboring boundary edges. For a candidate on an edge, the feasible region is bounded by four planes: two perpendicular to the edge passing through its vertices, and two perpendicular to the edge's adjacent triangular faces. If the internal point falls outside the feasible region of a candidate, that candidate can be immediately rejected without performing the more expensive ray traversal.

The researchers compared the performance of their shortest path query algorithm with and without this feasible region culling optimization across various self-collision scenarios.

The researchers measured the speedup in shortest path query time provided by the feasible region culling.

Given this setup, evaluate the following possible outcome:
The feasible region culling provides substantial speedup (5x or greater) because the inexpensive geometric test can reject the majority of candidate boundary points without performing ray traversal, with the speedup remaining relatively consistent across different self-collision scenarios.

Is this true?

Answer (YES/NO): NO